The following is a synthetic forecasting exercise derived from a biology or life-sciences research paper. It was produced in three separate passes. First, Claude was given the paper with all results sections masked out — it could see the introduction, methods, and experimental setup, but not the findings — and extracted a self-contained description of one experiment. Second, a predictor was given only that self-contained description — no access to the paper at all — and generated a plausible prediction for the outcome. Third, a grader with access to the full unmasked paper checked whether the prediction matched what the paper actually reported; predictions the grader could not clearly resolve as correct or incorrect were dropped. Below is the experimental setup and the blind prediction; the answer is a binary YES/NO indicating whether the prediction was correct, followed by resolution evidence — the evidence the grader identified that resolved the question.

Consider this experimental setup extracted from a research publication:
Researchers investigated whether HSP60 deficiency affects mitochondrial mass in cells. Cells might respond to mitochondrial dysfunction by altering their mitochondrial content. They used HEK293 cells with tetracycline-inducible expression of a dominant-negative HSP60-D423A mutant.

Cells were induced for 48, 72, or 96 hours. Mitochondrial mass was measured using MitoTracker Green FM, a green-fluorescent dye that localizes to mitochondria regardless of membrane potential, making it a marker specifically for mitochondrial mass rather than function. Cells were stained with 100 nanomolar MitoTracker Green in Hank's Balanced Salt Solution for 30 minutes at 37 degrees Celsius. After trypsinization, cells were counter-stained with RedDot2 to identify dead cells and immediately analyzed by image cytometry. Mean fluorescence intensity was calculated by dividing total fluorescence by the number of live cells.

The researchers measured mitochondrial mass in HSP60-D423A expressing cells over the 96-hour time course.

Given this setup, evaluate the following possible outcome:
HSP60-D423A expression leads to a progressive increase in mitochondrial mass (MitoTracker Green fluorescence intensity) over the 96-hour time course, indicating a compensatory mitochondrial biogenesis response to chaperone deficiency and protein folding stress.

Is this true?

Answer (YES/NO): NO